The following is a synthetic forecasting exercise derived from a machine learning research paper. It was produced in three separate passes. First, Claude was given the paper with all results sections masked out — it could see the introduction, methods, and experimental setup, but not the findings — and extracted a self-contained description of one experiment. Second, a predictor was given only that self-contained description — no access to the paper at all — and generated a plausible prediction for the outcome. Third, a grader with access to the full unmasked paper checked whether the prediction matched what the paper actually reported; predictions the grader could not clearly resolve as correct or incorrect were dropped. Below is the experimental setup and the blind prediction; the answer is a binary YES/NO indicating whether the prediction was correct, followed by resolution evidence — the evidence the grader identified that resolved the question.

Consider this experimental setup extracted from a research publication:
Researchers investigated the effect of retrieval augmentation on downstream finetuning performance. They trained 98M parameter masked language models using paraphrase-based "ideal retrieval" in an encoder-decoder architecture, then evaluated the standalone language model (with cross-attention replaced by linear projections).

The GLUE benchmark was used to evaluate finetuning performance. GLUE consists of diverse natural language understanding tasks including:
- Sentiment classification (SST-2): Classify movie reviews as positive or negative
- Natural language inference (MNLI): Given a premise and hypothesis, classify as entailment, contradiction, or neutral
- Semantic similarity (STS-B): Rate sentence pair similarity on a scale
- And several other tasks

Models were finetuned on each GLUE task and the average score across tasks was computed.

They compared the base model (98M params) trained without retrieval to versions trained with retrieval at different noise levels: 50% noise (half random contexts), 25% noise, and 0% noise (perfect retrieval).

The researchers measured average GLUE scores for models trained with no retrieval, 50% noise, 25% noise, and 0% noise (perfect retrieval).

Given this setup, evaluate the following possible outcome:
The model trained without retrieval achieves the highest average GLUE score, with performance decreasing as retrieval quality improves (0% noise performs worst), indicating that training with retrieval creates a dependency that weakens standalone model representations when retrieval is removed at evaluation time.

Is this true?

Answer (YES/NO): YES